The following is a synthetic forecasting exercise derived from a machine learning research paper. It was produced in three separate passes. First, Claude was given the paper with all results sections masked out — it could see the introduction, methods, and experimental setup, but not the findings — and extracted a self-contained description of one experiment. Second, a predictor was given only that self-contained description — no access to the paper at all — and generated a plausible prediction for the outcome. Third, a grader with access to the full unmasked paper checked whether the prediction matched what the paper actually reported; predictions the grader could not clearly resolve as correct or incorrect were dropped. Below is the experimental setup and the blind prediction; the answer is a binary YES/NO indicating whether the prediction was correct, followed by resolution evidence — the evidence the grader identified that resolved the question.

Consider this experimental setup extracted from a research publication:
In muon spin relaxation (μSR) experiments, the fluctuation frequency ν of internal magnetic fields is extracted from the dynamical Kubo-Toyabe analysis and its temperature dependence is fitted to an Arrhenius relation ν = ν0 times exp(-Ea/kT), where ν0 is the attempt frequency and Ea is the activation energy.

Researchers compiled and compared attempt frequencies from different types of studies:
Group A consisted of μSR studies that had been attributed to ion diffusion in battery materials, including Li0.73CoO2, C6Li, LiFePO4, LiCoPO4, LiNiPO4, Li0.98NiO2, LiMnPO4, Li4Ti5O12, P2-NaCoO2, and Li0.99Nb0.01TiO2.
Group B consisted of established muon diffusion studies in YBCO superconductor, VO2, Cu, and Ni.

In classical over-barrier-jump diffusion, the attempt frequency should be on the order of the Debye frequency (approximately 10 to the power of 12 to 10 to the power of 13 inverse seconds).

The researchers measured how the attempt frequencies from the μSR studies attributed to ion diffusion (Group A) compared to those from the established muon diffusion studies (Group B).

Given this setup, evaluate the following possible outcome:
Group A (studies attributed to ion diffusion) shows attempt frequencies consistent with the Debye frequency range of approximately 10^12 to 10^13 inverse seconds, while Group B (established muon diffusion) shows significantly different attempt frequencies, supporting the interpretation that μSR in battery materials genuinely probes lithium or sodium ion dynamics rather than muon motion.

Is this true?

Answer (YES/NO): NO